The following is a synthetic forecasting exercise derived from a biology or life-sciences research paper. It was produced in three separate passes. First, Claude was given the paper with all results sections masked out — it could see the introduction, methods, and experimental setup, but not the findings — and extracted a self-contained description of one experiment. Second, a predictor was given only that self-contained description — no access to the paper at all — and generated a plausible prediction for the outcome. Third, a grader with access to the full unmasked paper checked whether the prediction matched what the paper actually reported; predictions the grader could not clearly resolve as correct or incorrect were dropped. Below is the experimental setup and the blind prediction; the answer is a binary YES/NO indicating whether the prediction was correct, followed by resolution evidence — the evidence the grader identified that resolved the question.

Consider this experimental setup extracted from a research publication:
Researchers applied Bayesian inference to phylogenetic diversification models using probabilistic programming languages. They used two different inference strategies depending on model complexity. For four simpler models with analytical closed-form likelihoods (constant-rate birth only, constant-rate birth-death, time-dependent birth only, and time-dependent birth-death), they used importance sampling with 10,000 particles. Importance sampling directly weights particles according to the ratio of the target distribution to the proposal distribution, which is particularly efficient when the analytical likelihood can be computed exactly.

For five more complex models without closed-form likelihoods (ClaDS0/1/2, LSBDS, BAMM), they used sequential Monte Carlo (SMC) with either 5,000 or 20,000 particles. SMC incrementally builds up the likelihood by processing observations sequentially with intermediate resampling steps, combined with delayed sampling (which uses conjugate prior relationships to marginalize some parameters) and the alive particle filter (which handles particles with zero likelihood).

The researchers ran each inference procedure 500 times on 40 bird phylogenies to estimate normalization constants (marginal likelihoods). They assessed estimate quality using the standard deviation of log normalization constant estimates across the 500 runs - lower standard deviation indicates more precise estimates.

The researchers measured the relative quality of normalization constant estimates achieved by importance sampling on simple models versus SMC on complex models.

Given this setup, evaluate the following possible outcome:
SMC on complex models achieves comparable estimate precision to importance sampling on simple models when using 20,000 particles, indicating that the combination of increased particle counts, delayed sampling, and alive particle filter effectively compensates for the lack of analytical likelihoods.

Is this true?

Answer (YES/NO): NO